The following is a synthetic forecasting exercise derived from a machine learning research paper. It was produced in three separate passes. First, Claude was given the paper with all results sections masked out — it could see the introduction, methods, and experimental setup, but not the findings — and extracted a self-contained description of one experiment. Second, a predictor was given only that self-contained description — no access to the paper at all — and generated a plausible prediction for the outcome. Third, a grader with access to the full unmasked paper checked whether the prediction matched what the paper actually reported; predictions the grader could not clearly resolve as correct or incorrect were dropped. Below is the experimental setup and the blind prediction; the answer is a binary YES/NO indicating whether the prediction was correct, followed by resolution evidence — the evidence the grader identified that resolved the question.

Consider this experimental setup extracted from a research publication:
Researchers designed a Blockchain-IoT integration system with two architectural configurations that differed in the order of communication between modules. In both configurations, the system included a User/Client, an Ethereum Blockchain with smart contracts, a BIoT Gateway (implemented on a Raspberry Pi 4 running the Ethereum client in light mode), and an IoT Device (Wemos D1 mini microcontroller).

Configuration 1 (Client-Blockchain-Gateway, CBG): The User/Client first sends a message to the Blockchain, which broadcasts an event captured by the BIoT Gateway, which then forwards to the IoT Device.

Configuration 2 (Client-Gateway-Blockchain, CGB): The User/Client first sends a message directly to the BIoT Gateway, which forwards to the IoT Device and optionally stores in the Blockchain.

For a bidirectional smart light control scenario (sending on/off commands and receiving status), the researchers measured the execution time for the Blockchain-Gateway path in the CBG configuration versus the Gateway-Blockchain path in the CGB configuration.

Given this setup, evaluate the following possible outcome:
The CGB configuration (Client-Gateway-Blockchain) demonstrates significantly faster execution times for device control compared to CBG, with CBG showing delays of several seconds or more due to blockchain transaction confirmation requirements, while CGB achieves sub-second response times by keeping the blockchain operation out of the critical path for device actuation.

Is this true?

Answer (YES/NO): YES